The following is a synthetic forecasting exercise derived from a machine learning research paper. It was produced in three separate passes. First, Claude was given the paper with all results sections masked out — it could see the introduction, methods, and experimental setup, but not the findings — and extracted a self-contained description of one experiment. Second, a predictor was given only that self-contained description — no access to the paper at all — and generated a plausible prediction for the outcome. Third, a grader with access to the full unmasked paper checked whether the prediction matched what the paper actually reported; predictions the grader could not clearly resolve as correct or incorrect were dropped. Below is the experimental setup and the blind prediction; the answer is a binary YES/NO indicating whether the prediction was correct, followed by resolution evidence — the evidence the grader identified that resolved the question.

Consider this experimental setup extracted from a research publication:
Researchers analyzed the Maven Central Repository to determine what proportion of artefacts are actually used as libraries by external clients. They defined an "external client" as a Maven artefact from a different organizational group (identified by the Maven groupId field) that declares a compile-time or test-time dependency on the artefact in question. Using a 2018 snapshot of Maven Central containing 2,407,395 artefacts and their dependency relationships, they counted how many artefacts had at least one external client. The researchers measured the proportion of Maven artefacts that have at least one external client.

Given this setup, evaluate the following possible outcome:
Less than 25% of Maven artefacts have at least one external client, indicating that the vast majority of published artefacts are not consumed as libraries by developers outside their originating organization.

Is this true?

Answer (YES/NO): YES